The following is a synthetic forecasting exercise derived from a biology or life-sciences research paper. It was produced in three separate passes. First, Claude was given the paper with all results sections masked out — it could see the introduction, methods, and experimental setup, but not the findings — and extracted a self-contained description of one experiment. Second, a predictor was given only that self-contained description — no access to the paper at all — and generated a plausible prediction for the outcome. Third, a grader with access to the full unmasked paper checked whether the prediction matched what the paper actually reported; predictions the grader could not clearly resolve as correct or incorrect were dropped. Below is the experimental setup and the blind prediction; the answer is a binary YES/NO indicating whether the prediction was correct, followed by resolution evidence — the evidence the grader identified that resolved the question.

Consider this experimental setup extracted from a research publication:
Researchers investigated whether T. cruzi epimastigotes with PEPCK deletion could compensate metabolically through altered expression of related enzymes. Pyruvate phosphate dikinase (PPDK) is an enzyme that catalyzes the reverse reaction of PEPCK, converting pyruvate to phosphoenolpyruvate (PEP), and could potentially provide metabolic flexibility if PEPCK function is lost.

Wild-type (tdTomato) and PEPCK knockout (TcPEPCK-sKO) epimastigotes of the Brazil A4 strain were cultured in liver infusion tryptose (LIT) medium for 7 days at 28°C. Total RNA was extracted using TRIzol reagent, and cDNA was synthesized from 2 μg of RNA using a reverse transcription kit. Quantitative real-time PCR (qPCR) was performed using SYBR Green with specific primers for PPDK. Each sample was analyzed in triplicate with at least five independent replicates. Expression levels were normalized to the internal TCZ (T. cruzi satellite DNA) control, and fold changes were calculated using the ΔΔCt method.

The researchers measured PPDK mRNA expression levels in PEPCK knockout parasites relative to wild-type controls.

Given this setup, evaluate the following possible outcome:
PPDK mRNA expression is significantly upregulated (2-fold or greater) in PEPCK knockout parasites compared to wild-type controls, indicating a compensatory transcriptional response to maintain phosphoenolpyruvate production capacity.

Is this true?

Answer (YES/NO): YES